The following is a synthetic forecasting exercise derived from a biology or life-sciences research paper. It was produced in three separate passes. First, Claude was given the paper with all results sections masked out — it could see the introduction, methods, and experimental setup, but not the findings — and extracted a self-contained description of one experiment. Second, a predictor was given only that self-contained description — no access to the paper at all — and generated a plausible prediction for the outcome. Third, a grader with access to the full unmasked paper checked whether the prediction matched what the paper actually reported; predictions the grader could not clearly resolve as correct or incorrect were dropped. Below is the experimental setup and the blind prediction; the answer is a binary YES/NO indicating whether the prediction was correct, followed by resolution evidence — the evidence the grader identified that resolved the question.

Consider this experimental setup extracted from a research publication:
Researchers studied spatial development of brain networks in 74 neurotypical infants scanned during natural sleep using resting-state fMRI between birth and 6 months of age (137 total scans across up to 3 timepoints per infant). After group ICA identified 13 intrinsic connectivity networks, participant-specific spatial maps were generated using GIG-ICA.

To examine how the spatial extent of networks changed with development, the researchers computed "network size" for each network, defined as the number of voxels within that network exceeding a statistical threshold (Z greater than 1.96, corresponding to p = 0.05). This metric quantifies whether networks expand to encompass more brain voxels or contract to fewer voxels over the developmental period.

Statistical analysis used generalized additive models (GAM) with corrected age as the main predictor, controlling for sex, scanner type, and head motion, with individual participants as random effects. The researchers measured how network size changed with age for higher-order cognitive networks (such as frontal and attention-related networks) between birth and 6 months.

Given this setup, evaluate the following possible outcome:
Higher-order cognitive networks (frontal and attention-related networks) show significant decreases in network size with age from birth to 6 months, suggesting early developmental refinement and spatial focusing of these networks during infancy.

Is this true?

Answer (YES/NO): NO